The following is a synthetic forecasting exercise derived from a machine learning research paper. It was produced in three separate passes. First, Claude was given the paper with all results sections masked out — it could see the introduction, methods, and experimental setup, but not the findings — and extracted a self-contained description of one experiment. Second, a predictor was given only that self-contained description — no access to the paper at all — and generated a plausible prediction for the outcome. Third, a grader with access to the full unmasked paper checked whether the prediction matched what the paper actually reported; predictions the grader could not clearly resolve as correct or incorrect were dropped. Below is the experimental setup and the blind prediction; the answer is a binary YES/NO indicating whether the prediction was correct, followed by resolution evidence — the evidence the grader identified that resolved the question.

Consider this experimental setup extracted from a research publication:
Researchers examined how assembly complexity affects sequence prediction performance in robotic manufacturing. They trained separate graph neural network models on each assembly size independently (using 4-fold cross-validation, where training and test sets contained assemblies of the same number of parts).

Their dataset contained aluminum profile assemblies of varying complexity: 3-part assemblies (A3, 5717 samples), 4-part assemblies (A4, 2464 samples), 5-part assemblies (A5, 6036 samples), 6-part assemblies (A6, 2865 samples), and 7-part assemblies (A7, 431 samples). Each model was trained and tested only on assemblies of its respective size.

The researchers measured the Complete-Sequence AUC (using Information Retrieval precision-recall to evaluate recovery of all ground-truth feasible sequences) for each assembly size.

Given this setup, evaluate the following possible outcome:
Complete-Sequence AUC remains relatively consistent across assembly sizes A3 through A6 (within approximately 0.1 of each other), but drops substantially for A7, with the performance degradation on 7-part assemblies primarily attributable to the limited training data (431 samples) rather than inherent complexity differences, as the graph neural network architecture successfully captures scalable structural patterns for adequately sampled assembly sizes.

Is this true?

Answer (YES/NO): NO